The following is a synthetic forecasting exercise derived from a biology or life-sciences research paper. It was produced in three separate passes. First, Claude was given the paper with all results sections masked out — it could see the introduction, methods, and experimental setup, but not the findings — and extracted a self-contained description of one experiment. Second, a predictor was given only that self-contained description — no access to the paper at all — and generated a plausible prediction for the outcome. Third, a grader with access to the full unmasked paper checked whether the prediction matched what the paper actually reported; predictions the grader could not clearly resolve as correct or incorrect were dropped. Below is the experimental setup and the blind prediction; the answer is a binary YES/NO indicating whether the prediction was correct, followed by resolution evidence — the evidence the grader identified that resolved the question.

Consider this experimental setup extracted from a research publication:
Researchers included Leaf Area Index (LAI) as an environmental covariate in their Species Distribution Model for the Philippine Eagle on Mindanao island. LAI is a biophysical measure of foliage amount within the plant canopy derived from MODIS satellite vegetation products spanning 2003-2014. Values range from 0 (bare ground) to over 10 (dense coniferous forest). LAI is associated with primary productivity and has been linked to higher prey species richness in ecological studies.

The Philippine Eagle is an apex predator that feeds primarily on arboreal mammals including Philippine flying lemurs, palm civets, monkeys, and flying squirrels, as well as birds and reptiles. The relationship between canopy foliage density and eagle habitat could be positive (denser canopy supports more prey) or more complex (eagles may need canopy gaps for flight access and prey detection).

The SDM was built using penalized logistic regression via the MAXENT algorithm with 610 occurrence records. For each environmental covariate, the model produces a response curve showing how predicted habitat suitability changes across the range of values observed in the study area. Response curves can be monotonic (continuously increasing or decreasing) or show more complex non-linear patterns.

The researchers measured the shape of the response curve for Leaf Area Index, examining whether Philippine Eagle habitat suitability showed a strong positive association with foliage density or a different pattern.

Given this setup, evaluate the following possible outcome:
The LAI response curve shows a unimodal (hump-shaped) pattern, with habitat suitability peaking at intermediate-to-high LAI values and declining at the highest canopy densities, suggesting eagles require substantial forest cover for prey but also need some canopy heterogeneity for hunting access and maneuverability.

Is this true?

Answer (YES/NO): NO